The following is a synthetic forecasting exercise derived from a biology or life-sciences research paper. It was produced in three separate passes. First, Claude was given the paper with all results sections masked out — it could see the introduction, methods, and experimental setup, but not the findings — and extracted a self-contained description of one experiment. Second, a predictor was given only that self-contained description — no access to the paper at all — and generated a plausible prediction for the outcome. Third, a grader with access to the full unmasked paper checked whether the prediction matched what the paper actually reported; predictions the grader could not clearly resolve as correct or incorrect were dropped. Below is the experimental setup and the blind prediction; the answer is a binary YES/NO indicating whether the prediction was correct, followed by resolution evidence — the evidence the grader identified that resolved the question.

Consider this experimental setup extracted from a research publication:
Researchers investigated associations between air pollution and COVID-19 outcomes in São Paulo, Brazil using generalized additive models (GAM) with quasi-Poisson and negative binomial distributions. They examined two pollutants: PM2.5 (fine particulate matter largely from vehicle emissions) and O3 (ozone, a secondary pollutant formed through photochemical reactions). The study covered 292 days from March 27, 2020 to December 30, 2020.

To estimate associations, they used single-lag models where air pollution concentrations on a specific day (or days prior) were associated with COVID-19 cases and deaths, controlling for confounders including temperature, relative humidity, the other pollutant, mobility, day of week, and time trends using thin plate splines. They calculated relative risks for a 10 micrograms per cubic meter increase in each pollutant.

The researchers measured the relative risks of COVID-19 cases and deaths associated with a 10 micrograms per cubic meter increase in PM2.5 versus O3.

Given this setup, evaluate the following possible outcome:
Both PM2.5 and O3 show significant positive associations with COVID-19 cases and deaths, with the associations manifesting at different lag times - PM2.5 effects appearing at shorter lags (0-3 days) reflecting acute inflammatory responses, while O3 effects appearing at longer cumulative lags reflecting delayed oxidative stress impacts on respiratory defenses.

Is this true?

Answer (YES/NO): NO